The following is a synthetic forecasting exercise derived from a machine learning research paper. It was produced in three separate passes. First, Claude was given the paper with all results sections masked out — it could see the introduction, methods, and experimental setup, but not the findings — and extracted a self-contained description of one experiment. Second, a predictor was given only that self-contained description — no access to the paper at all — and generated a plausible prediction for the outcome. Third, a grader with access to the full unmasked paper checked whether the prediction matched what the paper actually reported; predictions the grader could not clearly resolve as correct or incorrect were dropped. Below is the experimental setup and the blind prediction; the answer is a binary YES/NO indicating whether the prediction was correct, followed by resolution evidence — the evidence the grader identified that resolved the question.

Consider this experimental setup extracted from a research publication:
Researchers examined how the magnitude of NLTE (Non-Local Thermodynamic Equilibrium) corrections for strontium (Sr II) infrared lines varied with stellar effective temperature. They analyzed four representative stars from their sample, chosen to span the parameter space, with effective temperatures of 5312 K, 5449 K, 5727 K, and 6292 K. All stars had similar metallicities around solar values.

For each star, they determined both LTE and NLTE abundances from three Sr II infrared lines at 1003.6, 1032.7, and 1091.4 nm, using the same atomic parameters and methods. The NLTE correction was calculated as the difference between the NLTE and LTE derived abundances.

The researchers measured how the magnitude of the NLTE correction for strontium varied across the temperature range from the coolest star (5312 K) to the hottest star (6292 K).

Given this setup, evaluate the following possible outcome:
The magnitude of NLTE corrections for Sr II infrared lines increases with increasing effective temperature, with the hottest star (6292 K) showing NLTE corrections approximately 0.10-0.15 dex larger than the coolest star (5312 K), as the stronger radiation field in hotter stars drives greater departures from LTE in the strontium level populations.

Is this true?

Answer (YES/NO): NO